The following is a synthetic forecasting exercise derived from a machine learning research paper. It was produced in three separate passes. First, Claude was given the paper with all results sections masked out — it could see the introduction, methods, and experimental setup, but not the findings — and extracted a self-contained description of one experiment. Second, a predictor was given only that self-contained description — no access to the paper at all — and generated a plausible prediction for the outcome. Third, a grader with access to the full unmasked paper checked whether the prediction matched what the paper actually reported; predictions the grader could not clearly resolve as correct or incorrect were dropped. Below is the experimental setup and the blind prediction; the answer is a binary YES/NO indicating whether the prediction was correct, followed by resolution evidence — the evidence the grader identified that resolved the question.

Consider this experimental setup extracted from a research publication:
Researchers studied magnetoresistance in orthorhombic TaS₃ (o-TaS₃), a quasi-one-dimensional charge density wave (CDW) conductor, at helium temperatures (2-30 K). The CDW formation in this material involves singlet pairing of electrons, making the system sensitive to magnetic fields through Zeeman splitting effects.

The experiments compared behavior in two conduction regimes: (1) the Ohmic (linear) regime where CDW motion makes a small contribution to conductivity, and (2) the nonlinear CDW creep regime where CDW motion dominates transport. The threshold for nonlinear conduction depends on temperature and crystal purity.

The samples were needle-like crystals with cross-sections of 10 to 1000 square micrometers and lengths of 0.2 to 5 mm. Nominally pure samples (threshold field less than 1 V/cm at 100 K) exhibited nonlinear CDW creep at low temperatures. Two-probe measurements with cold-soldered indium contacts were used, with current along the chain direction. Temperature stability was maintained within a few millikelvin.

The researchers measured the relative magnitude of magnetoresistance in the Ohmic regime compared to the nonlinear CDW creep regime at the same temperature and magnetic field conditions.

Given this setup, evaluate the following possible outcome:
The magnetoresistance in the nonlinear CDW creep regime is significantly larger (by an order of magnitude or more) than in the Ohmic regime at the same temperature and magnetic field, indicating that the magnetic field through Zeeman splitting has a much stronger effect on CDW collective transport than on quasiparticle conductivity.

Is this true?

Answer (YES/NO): NO